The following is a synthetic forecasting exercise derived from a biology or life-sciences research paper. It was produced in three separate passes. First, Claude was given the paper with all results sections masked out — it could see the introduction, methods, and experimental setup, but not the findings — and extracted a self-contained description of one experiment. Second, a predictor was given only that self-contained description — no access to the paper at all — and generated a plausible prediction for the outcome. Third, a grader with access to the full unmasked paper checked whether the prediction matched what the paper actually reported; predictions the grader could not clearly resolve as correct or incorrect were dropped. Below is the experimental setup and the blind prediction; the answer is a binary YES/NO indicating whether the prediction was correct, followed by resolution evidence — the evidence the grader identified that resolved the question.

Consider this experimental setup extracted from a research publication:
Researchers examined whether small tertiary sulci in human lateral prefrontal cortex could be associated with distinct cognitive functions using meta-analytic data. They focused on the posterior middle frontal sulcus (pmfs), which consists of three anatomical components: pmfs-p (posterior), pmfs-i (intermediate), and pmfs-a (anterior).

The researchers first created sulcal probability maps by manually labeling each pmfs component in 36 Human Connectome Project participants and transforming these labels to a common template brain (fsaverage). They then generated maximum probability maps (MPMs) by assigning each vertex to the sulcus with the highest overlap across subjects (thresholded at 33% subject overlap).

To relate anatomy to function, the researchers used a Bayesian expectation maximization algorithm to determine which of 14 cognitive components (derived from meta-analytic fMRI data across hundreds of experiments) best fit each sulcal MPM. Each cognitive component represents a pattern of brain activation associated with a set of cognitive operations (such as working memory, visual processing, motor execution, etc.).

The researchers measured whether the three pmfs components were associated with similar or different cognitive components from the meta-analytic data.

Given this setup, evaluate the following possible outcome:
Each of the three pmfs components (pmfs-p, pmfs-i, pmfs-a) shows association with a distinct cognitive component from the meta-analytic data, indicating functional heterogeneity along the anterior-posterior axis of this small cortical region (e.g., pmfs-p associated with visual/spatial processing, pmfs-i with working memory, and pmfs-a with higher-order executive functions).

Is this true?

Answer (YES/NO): NO